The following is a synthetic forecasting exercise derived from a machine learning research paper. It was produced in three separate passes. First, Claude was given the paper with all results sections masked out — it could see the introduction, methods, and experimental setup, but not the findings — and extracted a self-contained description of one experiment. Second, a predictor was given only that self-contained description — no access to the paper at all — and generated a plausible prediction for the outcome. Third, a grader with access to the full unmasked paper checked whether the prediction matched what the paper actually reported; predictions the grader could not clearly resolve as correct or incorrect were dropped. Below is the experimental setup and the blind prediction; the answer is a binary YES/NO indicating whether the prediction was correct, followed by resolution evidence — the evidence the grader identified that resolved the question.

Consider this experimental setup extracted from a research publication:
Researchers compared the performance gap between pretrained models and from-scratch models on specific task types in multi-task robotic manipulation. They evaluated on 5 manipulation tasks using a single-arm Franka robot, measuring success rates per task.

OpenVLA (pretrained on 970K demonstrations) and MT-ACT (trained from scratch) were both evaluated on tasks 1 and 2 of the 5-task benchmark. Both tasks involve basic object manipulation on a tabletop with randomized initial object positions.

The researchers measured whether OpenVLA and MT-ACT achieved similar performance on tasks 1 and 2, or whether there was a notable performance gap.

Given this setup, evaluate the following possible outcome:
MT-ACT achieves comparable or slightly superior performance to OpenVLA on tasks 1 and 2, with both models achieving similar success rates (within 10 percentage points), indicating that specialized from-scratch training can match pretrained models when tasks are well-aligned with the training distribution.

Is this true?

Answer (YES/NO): YES